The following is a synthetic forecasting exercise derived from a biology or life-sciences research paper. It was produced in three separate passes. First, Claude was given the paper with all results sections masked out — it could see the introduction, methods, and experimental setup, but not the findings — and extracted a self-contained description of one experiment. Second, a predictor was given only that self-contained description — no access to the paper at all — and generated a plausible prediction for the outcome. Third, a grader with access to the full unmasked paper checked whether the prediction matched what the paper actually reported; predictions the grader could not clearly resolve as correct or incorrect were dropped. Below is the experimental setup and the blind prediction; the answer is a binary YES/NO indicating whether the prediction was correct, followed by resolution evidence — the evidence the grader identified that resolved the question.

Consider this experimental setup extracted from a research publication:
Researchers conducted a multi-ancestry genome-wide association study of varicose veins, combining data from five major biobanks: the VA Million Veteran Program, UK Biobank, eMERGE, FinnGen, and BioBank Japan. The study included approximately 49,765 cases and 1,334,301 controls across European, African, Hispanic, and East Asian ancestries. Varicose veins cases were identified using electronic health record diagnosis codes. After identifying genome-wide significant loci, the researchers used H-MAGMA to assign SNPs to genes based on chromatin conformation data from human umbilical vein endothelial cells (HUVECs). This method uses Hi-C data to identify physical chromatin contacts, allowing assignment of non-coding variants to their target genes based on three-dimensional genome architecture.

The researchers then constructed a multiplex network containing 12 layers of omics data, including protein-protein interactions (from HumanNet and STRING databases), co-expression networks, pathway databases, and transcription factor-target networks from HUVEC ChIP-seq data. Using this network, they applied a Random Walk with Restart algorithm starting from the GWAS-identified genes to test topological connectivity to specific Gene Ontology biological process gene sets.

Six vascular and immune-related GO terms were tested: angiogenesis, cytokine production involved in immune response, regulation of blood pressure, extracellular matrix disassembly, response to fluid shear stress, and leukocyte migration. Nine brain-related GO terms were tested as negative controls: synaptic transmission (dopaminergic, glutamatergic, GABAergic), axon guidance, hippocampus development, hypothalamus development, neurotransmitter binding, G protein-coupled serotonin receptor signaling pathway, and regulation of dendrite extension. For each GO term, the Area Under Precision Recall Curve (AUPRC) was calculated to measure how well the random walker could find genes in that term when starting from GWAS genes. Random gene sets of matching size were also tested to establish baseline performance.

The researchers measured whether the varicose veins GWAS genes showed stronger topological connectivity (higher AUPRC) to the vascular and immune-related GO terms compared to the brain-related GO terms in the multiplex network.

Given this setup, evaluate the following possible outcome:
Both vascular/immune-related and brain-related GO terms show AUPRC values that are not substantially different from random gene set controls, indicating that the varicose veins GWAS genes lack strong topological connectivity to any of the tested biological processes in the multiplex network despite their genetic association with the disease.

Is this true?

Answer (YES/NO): NO